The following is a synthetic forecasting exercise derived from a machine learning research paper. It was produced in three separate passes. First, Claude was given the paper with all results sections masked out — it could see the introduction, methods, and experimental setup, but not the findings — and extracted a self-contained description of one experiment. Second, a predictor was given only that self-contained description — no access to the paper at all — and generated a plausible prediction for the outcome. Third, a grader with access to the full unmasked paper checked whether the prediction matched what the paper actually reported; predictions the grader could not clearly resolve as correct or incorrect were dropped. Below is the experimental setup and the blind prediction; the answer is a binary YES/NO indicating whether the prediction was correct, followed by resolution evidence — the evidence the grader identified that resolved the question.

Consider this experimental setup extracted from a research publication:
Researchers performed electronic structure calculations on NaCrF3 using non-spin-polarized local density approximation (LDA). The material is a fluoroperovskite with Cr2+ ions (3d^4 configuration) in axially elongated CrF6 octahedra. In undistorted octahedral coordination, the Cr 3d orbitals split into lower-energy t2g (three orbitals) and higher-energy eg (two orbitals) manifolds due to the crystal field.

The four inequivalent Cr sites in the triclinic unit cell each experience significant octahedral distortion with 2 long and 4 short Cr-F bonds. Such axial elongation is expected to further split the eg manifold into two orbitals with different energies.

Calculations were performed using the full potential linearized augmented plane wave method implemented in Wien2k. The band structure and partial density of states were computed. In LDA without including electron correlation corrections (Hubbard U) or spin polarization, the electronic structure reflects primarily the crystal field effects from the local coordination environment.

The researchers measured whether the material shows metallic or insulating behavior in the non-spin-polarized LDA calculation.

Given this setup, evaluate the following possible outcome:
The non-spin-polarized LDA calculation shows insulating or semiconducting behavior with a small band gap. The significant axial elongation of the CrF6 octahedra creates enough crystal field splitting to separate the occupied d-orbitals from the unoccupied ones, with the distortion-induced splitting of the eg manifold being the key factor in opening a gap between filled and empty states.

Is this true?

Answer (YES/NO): NO